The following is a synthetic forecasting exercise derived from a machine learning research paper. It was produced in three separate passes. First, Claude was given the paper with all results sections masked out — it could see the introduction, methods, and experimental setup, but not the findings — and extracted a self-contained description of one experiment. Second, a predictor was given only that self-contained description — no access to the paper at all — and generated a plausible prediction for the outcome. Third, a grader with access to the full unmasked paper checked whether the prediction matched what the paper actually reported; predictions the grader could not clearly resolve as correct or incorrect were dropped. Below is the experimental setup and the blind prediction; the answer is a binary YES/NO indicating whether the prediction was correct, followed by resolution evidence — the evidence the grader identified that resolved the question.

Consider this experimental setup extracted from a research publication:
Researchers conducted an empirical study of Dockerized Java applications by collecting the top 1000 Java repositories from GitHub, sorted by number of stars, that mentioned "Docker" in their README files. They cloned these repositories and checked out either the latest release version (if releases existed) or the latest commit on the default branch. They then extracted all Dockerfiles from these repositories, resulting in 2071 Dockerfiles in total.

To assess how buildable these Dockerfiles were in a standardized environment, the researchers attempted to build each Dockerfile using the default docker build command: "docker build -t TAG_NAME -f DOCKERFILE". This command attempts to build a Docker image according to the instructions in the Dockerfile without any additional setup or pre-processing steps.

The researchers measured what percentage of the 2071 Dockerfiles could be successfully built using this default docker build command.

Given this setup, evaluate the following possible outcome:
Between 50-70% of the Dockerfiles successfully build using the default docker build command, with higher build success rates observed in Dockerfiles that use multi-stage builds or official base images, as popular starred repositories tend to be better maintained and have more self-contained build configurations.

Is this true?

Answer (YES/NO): NO